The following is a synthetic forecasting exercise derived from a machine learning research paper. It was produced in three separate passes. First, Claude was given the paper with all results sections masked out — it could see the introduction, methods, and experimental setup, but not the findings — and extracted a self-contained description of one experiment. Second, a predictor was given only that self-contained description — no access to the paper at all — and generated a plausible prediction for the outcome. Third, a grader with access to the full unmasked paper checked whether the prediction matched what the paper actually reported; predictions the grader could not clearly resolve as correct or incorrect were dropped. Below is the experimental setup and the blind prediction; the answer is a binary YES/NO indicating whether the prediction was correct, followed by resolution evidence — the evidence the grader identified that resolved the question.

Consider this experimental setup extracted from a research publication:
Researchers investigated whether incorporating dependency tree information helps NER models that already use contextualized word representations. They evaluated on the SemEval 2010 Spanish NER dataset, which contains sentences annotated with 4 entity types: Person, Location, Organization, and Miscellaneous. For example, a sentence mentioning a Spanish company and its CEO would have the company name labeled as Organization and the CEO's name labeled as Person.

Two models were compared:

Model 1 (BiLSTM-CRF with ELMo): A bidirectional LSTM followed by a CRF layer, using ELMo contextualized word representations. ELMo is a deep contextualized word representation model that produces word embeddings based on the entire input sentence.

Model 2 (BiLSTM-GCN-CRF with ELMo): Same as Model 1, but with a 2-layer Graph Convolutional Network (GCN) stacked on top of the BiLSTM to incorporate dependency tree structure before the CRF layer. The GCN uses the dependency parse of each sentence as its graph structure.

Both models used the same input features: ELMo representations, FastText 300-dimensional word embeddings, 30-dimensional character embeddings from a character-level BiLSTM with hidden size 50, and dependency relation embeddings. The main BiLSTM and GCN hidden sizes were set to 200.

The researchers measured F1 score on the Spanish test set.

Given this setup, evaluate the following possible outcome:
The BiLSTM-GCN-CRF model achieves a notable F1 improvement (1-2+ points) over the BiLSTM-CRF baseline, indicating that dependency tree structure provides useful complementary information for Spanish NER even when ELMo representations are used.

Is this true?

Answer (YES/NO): YES